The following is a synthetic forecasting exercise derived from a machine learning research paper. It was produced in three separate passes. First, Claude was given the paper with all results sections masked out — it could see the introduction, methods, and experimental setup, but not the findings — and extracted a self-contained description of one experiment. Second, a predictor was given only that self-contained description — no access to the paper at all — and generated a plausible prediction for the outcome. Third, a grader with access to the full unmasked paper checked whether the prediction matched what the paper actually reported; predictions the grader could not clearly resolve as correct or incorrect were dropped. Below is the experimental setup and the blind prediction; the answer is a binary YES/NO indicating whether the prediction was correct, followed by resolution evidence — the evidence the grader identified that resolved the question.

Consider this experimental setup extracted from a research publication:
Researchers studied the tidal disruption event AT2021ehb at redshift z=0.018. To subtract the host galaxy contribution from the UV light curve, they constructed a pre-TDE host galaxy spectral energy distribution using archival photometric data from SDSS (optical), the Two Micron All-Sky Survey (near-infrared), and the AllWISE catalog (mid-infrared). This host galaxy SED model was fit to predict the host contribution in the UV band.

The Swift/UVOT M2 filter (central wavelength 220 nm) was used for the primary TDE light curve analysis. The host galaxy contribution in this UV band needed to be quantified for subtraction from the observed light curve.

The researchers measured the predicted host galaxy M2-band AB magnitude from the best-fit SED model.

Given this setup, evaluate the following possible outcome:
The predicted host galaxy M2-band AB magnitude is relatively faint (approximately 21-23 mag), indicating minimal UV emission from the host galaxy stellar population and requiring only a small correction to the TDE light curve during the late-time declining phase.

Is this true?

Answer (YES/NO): YES